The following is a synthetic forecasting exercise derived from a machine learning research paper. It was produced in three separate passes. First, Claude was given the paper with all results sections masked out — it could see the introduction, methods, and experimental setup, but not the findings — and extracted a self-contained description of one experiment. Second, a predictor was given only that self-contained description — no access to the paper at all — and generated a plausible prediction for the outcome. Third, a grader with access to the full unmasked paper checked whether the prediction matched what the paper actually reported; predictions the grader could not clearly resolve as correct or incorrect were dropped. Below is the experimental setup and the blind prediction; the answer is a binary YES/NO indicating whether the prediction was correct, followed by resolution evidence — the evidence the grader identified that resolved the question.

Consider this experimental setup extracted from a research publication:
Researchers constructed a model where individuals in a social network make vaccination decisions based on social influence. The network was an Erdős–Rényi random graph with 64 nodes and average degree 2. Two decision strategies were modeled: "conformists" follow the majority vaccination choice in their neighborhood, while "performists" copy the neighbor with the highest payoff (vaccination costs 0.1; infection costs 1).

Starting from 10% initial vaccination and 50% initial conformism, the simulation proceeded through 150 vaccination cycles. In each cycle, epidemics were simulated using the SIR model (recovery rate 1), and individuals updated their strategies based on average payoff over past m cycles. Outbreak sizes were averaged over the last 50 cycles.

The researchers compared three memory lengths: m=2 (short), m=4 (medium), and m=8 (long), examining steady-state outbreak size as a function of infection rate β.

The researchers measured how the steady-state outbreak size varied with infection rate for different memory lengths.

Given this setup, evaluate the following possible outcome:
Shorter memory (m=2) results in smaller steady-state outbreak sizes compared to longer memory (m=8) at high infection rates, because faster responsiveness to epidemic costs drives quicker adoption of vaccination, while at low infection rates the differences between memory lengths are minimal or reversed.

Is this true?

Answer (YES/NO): NO